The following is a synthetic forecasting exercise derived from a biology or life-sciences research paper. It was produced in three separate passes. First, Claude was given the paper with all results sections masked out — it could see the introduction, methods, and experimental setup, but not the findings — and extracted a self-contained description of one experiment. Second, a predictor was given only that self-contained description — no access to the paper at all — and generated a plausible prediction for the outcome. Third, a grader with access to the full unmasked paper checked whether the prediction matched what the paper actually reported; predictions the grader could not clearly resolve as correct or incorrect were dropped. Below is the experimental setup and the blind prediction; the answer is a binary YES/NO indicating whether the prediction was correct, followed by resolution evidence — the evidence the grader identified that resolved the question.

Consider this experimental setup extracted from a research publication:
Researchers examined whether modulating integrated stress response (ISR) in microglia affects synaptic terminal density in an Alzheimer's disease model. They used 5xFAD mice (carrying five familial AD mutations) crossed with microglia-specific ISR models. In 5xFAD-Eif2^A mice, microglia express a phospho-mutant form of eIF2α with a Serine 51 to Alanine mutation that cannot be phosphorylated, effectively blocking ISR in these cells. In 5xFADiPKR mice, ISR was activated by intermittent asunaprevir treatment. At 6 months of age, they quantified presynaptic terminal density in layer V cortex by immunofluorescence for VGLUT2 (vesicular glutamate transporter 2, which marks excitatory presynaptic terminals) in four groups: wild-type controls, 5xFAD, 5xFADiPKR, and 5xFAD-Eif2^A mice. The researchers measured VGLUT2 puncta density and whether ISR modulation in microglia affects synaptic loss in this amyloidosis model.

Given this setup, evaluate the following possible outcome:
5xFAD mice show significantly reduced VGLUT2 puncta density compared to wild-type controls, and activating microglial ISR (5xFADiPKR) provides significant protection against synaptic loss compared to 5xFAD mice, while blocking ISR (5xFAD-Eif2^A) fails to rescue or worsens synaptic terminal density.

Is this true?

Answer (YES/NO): NO